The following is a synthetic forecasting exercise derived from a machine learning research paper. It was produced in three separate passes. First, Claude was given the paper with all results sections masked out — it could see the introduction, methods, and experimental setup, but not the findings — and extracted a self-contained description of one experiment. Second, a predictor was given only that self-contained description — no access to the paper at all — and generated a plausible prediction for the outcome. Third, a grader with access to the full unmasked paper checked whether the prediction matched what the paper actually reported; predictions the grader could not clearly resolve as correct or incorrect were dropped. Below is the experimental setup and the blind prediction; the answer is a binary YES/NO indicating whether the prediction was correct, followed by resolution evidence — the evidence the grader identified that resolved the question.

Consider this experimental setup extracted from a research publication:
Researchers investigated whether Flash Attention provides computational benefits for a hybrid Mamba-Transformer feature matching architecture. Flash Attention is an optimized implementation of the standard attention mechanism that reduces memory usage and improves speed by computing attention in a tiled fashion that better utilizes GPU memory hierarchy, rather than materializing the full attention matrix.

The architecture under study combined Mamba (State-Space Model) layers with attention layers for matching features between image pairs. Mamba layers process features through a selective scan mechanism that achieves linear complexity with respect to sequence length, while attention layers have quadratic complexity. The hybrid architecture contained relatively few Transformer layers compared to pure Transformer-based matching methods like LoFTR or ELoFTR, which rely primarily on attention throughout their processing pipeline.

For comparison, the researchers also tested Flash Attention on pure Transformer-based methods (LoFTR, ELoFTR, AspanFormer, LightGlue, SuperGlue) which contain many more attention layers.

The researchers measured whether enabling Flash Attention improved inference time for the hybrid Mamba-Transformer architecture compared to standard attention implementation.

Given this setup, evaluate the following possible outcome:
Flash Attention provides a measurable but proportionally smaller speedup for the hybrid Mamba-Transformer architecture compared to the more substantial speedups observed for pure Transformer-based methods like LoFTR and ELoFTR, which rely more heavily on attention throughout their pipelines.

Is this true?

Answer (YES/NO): NO